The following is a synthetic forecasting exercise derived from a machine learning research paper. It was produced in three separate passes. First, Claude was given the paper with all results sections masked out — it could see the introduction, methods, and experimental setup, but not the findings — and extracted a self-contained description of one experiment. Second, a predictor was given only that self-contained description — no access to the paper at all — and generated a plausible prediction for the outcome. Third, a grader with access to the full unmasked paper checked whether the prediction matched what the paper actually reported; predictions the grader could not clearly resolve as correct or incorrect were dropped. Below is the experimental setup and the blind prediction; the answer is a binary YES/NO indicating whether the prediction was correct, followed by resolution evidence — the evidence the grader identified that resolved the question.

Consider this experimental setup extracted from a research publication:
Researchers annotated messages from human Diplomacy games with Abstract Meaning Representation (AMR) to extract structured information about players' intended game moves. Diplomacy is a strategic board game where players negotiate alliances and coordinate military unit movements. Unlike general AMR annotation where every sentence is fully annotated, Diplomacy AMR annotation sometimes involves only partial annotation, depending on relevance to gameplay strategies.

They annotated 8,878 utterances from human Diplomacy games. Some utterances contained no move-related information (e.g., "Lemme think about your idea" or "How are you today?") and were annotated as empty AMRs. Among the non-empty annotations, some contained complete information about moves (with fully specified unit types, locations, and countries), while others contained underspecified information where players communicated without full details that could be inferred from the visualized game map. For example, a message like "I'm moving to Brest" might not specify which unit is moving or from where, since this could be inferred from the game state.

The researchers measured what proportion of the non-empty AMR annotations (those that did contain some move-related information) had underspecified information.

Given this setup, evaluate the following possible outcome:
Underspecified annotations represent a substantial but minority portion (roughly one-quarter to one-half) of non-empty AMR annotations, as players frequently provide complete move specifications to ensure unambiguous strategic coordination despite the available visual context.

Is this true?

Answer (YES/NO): NO